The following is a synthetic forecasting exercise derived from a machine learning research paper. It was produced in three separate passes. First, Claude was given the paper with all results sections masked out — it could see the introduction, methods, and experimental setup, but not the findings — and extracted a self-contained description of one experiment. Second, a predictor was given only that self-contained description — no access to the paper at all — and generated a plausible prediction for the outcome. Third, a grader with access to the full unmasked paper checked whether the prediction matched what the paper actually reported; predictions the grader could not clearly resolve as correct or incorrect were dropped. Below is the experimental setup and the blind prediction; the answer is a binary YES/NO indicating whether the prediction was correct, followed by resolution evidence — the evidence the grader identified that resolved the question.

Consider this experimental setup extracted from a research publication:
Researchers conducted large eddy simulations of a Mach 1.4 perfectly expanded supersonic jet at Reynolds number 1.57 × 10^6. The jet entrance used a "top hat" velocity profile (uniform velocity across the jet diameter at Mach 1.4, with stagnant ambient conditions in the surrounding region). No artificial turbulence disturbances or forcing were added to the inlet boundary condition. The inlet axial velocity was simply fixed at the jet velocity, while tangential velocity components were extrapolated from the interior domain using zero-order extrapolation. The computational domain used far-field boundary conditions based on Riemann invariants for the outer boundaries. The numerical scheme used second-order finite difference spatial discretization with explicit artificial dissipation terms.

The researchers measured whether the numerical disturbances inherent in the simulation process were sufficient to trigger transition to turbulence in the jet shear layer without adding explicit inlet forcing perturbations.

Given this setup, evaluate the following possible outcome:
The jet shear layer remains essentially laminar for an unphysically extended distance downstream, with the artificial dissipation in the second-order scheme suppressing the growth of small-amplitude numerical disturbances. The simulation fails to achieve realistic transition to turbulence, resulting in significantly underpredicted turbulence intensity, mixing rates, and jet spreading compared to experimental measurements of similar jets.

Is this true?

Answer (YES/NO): NO